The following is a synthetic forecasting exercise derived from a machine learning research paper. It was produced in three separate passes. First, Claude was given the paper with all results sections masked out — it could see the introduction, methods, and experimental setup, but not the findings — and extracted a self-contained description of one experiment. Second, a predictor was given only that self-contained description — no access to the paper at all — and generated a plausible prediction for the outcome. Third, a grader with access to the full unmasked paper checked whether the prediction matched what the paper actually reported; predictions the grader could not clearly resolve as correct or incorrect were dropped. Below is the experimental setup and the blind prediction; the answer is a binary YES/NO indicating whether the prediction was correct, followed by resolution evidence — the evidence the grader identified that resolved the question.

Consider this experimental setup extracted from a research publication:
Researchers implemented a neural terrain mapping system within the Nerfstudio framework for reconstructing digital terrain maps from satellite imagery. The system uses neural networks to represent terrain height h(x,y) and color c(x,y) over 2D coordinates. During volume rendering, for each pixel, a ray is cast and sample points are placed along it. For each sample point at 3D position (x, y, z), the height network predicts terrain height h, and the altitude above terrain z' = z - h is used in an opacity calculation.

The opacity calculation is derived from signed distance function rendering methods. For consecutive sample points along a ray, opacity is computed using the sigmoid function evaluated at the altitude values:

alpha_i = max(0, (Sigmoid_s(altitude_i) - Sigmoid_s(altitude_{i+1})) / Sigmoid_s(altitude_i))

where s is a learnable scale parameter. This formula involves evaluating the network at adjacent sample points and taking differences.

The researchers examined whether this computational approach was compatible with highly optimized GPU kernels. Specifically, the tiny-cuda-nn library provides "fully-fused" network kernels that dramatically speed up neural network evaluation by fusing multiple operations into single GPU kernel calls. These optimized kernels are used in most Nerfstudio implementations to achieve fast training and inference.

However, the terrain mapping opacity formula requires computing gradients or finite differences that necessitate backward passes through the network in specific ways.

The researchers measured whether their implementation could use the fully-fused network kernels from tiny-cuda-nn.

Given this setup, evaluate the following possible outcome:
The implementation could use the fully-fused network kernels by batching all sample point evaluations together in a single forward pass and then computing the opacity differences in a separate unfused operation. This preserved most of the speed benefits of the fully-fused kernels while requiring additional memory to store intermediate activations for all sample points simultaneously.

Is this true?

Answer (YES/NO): NO